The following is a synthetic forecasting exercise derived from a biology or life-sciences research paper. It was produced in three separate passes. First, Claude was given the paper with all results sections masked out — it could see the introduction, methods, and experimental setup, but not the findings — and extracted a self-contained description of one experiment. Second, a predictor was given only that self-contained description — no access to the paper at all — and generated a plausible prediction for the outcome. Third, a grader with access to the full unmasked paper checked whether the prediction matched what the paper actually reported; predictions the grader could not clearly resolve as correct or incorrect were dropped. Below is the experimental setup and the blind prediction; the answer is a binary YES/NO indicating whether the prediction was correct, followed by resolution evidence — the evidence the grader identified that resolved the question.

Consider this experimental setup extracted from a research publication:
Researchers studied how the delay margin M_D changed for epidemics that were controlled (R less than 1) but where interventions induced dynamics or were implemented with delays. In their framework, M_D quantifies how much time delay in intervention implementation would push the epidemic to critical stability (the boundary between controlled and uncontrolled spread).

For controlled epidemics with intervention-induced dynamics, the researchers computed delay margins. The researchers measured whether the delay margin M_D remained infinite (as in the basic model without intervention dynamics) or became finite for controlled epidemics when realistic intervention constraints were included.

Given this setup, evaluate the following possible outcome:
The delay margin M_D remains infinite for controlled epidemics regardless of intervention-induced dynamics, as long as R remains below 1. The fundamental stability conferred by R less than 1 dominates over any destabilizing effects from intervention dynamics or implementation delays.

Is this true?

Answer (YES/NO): NO